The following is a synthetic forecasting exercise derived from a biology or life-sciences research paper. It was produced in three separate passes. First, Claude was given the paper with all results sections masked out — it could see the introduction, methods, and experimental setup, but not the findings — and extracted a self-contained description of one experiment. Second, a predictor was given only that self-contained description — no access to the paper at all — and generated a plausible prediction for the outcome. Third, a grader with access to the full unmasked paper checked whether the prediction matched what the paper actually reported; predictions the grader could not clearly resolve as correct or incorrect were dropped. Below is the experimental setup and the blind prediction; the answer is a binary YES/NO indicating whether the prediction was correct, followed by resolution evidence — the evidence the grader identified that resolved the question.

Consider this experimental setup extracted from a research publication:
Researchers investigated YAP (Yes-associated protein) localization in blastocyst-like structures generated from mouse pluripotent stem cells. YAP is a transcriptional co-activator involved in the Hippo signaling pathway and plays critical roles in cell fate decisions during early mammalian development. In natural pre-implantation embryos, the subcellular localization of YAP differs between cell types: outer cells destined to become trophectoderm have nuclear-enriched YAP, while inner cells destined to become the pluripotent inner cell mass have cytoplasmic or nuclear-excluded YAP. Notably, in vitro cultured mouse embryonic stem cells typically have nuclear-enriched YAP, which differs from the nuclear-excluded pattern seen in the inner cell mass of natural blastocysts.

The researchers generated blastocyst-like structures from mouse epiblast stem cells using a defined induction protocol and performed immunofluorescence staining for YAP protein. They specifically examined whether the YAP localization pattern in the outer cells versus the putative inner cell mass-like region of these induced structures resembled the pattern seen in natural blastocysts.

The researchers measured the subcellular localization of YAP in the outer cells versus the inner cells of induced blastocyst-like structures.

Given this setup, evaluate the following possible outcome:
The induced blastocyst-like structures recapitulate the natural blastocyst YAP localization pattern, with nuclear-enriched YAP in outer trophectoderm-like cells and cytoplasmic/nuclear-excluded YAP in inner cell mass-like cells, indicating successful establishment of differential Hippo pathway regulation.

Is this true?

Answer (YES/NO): YES